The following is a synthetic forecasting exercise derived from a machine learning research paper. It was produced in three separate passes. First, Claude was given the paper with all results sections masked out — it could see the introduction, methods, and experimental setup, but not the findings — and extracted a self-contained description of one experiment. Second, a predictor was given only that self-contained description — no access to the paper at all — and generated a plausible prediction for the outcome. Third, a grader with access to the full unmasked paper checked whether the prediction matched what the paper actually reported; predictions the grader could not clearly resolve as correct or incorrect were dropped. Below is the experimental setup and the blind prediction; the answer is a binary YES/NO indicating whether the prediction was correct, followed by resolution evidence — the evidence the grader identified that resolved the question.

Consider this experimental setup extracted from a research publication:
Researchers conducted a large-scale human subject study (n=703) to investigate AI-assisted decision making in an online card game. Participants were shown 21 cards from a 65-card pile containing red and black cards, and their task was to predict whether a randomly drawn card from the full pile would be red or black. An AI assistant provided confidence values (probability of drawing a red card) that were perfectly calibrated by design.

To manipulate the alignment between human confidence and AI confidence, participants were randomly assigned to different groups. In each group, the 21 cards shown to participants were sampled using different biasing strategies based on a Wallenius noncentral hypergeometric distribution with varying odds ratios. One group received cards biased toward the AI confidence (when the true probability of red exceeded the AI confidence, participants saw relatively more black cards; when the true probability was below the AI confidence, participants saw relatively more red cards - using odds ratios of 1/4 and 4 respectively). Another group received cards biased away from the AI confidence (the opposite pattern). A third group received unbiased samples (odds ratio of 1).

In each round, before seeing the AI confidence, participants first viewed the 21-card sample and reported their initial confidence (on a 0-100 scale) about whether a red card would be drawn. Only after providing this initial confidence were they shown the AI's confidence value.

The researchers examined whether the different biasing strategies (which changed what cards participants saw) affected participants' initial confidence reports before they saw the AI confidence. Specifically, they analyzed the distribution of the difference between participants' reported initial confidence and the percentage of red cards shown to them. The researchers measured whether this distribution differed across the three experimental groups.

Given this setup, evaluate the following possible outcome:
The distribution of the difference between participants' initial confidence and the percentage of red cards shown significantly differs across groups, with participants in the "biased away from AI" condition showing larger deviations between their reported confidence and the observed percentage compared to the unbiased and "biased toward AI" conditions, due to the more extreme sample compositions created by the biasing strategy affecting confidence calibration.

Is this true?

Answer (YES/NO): NO